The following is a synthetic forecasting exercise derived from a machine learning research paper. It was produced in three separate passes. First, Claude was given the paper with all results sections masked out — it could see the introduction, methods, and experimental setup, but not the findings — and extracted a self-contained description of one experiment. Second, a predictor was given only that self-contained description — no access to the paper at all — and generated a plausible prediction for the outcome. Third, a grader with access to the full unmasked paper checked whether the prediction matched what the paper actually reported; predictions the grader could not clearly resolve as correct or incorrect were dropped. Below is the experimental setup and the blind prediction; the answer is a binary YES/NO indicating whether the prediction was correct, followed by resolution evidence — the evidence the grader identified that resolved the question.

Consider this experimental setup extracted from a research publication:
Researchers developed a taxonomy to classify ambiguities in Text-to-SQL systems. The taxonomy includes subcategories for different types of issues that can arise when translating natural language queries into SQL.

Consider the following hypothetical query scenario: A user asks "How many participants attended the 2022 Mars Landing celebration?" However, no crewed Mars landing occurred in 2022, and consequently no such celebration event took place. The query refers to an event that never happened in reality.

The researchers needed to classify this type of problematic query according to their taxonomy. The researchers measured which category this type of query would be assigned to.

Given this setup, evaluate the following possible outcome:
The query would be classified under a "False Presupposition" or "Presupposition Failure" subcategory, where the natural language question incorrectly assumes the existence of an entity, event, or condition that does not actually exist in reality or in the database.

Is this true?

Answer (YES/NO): NO